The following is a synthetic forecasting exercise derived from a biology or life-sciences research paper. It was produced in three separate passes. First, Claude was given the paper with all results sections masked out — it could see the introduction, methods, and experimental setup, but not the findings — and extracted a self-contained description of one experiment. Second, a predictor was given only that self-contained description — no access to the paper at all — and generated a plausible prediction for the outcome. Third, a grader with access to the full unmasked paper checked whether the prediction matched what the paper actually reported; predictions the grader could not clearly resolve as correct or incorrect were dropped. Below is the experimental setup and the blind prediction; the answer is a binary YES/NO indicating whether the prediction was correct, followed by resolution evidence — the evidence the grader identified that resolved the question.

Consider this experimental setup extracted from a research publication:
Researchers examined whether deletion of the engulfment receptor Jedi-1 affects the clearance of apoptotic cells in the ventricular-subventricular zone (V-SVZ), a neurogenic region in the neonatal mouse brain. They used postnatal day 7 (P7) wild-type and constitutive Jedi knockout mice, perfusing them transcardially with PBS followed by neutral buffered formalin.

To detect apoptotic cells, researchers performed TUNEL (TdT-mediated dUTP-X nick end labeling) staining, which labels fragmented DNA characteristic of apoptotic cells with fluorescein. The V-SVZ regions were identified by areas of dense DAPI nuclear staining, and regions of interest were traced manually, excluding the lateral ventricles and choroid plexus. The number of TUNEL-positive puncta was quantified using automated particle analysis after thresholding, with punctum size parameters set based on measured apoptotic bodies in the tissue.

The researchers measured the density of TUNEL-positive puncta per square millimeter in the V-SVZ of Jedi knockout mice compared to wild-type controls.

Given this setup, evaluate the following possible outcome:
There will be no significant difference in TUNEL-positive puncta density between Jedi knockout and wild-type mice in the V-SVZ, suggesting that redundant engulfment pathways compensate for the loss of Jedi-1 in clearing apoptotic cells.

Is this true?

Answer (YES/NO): NO